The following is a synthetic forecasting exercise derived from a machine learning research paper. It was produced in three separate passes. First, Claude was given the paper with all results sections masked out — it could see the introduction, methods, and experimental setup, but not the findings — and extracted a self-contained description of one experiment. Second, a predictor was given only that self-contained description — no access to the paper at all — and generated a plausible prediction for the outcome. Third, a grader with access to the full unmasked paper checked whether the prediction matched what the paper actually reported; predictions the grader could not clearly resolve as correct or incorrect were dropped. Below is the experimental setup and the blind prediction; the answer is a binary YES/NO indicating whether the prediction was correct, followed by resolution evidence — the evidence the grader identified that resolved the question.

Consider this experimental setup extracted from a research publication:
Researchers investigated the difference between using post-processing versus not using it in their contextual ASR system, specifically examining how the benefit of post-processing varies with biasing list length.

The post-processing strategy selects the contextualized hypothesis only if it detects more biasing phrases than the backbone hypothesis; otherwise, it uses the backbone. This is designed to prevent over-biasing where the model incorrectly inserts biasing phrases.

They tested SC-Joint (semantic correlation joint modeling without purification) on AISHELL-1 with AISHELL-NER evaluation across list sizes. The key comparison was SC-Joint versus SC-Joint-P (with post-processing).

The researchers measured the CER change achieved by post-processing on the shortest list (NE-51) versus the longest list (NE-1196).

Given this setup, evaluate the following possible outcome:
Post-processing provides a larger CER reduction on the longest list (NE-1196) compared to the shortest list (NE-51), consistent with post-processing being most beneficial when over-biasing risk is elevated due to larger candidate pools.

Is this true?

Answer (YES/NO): NO